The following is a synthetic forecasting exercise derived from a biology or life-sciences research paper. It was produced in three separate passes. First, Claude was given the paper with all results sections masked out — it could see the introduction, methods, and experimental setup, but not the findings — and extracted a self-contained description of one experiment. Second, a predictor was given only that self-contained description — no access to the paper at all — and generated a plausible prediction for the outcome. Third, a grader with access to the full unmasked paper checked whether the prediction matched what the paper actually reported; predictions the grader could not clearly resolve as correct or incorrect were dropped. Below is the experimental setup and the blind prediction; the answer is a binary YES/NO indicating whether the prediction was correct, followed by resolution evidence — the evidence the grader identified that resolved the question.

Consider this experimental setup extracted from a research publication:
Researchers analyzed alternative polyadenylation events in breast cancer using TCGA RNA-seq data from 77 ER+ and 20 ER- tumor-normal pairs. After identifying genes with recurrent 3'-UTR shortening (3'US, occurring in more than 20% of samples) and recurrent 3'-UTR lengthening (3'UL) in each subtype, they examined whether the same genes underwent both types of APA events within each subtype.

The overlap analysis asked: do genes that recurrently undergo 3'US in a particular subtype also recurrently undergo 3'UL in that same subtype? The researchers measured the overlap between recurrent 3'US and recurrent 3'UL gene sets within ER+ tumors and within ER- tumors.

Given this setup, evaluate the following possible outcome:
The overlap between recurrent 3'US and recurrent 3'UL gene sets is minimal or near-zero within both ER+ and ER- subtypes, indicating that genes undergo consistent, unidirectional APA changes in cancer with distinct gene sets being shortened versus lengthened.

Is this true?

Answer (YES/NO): YES